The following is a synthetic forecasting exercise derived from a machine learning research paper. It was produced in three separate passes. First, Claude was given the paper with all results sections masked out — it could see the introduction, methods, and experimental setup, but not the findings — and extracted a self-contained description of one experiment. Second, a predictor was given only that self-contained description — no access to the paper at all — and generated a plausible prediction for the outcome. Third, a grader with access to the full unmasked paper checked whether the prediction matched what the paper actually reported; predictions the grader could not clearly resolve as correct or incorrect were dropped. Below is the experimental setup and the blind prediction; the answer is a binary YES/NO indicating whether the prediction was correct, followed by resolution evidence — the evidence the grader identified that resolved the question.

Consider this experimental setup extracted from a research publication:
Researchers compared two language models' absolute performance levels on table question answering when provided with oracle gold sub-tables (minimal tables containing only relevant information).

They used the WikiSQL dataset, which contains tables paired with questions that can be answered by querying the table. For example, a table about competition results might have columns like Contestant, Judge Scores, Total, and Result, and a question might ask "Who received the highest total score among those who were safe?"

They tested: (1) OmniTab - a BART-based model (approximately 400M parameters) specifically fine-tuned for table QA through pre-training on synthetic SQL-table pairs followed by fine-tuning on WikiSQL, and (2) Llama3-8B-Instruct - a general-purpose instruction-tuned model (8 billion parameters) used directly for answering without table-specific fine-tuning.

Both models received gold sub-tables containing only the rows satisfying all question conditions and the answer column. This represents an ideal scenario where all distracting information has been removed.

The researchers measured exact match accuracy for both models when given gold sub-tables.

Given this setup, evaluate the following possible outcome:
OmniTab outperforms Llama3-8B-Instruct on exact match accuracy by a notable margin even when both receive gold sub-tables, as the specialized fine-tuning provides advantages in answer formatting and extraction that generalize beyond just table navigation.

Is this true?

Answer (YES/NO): YES